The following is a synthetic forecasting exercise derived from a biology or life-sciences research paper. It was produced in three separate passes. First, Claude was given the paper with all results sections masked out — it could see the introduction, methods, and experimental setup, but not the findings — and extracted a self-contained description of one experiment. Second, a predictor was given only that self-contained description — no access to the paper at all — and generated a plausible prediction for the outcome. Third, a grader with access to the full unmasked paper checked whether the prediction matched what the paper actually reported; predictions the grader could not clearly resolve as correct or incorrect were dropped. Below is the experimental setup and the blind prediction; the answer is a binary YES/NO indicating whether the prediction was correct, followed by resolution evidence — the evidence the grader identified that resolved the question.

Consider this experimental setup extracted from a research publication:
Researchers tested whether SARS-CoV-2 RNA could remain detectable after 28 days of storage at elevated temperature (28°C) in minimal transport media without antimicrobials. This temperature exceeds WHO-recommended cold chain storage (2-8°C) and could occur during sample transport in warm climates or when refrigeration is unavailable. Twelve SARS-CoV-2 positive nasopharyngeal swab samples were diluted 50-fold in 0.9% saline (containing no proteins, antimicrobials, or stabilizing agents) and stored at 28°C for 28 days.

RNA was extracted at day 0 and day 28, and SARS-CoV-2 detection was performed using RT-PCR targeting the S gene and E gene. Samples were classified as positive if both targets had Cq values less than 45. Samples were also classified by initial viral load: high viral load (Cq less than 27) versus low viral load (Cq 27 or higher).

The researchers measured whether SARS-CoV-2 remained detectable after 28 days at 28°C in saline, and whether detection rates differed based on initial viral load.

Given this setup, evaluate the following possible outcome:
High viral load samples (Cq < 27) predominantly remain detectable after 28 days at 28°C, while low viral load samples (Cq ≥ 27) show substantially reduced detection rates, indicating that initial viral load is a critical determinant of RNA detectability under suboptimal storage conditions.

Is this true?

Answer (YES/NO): NO